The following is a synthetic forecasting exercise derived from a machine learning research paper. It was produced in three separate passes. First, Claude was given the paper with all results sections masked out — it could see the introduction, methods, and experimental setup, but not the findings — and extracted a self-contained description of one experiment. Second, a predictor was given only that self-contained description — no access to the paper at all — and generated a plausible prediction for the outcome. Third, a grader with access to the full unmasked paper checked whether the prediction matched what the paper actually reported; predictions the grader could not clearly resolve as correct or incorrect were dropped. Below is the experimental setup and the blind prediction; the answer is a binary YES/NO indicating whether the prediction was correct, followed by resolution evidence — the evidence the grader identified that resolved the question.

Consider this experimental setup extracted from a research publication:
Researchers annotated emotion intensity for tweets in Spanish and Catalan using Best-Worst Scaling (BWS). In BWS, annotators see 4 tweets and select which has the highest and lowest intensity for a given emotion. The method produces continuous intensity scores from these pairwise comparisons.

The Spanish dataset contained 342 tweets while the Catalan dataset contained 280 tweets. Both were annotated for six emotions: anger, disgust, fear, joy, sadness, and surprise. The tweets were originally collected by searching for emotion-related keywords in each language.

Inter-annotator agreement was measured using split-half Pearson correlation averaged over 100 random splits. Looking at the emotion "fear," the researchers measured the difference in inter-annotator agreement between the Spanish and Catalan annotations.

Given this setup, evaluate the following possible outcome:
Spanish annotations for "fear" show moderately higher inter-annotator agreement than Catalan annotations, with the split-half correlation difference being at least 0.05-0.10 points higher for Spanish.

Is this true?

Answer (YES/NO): YES